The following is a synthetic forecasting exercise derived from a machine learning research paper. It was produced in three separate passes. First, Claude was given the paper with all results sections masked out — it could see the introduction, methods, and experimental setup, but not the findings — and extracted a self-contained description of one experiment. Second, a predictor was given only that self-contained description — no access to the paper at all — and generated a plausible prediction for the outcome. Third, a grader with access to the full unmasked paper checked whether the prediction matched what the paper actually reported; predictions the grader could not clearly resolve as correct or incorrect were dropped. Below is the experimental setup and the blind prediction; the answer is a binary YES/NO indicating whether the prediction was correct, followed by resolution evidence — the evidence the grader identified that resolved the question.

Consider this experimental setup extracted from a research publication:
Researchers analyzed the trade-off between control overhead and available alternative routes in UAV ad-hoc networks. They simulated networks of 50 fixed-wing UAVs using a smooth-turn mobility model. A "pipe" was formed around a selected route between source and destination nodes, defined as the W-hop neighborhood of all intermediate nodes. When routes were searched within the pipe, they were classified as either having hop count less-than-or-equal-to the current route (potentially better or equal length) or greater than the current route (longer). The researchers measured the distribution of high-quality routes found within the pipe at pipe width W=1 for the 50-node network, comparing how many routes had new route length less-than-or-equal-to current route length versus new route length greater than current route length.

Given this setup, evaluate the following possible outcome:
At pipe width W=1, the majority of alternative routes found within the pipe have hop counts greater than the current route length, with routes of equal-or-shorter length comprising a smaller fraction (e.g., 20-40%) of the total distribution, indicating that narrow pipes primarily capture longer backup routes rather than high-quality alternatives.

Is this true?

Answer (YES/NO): YES